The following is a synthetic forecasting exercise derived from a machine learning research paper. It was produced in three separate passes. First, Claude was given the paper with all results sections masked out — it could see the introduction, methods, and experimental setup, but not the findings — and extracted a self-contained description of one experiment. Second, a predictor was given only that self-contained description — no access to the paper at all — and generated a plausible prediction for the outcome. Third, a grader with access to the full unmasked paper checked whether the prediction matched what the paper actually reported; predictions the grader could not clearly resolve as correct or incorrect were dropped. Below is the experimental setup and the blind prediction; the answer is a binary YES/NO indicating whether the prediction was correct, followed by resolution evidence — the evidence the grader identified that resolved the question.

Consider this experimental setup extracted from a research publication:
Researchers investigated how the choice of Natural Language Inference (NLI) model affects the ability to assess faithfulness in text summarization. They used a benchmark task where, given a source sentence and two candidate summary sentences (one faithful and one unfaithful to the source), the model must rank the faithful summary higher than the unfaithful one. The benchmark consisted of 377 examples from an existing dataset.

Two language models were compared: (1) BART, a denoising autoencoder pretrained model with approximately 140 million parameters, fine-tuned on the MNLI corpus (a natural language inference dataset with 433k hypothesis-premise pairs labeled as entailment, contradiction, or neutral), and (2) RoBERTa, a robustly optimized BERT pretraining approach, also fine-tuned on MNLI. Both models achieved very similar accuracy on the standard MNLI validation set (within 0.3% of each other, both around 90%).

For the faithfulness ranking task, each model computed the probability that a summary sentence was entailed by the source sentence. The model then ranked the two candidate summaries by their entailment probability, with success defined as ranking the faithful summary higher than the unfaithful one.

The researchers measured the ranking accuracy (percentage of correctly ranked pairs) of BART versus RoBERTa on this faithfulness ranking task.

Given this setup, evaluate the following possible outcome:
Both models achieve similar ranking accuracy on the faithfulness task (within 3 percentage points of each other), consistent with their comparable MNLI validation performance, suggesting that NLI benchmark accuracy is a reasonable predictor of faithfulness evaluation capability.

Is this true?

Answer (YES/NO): NO